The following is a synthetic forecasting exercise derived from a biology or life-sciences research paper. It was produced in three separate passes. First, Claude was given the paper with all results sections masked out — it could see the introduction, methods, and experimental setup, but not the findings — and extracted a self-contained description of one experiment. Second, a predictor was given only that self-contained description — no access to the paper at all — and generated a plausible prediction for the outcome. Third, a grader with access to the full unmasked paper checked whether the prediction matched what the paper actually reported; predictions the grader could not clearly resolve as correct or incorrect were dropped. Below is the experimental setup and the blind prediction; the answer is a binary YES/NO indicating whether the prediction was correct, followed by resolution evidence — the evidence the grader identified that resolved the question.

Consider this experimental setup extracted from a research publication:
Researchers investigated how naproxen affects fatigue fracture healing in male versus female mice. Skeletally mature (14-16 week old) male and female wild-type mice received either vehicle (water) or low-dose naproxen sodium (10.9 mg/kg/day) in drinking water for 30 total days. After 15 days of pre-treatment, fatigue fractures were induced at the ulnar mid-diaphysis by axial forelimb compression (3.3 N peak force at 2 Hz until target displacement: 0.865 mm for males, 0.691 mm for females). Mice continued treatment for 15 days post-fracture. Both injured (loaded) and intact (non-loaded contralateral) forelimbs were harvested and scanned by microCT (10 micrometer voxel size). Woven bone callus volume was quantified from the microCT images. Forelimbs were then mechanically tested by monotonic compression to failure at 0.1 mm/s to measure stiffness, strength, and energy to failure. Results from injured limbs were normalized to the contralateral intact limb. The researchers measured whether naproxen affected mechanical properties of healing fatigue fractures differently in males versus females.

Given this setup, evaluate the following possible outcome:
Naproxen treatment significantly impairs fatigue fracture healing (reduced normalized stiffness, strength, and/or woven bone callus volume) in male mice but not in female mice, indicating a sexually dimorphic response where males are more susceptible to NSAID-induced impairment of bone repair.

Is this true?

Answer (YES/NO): NO